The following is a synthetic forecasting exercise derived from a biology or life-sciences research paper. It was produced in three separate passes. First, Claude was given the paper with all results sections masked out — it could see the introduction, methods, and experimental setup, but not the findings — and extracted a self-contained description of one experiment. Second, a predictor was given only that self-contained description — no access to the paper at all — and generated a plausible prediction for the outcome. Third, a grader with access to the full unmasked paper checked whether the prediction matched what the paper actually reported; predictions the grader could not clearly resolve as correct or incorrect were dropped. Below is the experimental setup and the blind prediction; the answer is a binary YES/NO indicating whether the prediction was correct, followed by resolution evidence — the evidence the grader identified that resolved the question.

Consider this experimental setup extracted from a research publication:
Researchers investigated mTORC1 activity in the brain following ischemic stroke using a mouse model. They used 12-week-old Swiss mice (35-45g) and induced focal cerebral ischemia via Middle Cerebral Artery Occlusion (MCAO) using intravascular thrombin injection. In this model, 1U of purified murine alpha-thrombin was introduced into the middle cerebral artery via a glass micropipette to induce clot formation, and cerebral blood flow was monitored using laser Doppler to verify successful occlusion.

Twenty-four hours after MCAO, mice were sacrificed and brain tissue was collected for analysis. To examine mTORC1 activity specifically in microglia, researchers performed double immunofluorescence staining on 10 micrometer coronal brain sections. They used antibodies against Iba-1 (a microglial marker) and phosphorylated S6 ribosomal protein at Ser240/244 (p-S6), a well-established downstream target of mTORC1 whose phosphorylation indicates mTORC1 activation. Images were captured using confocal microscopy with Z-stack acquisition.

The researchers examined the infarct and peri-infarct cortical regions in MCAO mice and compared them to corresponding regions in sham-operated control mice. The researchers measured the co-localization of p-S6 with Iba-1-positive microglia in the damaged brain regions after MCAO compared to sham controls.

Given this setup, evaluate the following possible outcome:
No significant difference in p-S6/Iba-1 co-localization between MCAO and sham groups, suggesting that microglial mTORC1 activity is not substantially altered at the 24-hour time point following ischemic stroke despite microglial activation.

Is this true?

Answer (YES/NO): NO